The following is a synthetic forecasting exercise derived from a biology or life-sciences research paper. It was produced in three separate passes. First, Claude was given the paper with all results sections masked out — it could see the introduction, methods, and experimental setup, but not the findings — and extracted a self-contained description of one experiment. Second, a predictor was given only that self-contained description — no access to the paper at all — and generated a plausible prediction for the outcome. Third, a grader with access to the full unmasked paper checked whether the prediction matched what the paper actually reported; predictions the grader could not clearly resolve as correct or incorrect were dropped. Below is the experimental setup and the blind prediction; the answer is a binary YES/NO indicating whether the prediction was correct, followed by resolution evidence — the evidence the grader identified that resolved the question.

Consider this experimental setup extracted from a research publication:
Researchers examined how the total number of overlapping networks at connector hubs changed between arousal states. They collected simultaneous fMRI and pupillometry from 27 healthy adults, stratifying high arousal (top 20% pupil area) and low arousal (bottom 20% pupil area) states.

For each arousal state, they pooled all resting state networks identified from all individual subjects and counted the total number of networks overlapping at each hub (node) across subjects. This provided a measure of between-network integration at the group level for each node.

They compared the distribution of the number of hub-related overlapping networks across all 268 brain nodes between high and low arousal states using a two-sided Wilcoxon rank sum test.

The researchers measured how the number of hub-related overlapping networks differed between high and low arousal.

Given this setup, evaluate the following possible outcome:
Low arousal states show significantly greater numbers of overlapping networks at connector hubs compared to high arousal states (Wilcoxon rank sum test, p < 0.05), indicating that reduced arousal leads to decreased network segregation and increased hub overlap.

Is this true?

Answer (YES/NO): NO